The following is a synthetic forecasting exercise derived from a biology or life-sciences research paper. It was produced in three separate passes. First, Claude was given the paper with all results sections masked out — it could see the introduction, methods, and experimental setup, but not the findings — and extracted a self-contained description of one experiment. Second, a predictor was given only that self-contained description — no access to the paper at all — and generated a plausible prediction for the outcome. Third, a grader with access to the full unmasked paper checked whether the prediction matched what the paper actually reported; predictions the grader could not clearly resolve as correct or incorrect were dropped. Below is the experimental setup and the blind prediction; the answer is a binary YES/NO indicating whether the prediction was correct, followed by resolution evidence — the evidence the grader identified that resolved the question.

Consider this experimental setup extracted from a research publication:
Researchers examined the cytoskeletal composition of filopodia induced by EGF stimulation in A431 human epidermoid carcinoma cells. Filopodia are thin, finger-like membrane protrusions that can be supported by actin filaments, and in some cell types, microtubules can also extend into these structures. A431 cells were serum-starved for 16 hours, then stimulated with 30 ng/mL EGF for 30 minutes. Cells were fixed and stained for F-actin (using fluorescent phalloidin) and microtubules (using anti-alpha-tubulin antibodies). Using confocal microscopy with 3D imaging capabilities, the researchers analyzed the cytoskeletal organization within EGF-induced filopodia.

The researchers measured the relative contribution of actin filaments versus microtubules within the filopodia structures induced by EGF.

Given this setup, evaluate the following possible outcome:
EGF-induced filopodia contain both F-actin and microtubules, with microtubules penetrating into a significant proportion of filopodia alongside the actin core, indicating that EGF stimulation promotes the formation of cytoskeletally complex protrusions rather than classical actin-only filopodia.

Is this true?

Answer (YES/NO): NO